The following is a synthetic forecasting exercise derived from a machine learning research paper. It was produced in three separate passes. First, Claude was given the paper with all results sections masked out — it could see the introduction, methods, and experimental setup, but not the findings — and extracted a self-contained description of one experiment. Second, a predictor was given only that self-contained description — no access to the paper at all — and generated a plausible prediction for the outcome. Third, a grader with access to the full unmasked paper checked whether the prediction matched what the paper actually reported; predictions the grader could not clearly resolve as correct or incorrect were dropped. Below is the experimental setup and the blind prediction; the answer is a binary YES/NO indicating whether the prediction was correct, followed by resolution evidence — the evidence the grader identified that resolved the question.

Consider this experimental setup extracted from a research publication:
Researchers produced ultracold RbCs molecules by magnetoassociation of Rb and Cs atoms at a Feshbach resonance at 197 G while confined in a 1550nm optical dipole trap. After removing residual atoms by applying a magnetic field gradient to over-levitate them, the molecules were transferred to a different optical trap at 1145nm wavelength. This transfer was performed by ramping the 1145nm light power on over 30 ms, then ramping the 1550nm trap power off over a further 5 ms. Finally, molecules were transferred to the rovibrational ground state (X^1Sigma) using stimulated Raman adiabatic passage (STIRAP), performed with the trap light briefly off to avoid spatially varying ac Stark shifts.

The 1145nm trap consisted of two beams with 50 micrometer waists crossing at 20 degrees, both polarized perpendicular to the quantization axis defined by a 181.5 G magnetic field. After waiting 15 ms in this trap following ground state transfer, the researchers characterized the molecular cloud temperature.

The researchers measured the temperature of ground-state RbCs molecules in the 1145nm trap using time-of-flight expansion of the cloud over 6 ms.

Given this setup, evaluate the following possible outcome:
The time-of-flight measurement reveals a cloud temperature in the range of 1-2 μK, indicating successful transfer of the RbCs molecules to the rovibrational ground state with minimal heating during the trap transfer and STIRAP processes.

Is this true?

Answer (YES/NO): YES